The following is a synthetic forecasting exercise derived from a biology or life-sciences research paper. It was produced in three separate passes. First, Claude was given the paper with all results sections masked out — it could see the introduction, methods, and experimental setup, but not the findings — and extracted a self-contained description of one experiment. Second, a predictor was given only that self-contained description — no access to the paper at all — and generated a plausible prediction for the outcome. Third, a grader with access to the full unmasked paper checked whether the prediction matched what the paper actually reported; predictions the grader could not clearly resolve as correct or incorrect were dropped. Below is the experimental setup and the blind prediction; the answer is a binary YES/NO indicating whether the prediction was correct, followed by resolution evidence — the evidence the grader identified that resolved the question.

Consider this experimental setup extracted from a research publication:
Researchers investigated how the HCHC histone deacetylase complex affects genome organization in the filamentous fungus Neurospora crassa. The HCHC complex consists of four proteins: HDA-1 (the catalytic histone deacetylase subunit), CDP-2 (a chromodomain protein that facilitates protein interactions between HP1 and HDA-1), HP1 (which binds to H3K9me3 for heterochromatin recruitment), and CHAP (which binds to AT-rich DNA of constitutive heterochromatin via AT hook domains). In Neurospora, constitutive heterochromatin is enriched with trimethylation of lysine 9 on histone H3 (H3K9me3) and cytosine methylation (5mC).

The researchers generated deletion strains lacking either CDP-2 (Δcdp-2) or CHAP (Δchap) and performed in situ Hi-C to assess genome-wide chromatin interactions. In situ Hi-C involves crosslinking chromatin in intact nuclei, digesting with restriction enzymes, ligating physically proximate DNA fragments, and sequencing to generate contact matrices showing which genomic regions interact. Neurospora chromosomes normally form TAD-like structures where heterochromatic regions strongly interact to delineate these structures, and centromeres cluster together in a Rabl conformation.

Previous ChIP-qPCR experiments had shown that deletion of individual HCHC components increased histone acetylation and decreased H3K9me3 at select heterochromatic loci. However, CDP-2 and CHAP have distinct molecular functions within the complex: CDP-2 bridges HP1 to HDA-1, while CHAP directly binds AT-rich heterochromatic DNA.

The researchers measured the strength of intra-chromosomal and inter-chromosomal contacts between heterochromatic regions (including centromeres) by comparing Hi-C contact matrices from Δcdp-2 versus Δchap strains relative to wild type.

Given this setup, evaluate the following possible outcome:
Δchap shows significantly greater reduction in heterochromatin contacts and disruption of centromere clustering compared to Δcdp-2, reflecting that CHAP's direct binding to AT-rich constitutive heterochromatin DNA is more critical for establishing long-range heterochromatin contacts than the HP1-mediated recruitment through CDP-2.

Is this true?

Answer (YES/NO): NO